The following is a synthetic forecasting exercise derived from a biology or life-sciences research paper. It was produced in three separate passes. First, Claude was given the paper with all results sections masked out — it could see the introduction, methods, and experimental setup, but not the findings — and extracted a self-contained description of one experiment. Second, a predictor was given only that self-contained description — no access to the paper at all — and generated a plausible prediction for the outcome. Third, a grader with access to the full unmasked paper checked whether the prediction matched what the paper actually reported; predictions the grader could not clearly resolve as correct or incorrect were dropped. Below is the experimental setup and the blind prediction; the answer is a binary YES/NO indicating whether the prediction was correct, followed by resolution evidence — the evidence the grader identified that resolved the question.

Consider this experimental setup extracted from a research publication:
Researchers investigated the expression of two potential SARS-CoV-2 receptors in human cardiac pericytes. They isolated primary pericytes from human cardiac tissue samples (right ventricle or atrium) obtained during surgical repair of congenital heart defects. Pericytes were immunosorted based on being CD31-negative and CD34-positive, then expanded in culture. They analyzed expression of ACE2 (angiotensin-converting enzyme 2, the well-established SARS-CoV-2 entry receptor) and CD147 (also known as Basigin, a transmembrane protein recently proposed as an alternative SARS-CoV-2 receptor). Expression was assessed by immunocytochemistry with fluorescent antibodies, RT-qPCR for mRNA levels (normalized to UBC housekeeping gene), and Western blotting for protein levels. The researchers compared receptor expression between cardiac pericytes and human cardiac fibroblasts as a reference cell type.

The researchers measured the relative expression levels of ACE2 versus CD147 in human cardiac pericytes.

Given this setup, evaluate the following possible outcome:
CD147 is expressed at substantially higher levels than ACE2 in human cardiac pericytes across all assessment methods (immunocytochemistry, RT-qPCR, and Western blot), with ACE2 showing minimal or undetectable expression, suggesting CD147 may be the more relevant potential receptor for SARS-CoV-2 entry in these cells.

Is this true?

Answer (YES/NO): NO